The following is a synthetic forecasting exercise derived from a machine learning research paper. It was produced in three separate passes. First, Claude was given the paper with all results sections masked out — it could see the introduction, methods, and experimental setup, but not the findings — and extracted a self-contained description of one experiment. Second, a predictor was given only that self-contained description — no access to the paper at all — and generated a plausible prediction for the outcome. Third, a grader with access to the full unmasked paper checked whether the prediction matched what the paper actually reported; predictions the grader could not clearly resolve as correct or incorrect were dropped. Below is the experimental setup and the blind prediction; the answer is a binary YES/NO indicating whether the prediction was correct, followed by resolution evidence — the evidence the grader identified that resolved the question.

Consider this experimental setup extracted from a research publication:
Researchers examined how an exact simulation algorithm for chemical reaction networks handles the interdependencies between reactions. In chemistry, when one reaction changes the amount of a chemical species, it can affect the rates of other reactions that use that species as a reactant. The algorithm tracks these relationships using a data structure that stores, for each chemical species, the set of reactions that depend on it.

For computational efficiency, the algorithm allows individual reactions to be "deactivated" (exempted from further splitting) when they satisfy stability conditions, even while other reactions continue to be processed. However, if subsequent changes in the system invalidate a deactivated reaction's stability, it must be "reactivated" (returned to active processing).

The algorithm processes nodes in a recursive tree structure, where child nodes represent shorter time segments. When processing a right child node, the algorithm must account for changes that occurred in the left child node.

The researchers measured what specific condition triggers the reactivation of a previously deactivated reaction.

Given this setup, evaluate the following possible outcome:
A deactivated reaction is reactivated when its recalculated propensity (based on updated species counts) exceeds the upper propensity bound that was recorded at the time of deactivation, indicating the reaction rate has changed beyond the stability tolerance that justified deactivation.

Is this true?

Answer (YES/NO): NO